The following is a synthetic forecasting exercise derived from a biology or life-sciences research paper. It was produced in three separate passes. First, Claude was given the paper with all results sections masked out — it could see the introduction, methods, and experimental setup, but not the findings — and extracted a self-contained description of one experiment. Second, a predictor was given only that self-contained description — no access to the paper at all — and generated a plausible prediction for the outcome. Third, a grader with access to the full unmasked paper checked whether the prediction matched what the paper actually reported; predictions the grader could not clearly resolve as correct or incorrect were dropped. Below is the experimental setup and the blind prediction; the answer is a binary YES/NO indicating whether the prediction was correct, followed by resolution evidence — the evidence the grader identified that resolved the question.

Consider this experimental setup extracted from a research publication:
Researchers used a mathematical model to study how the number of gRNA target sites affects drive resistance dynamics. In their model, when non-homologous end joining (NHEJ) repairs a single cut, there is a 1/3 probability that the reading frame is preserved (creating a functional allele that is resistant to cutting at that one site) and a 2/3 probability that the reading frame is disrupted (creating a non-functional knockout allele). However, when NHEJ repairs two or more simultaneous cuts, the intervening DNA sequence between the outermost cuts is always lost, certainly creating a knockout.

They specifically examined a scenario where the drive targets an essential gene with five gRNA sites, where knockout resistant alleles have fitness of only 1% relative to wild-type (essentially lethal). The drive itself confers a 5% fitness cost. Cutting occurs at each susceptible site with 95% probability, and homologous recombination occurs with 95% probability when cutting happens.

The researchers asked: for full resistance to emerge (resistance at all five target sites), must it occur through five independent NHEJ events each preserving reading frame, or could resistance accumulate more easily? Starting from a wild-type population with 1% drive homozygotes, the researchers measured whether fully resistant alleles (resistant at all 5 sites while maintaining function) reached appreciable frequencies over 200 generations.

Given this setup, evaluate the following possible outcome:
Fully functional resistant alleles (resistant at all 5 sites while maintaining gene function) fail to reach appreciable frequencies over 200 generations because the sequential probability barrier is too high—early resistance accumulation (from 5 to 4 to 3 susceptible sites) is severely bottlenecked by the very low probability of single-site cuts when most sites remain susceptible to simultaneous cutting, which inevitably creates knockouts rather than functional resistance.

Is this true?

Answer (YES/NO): YES